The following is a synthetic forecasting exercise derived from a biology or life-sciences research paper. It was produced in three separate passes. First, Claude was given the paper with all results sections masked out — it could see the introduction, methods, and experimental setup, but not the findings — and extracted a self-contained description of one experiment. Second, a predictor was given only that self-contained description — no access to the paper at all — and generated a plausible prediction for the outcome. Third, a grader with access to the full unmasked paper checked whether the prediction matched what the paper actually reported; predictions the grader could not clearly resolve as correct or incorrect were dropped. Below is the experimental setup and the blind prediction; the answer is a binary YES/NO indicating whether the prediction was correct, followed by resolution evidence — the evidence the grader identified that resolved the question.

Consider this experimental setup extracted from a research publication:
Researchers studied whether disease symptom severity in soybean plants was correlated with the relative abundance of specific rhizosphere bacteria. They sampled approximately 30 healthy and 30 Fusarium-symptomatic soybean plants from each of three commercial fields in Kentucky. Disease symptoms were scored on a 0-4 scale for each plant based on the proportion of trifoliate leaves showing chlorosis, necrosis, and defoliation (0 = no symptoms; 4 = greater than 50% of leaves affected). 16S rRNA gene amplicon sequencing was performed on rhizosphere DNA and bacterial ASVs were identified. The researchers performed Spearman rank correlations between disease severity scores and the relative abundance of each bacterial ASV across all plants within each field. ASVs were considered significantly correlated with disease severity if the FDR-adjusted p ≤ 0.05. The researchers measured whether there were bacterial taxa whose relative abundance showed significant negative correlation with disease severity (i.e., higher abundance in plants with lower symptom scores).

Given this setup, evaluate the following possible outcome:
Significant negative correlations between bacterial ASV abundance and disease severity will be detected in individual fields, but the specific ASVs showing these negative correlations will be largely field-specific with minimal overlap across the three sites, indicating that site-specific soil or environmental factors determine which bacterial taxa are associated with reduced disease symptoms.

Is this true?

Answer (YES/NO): YES